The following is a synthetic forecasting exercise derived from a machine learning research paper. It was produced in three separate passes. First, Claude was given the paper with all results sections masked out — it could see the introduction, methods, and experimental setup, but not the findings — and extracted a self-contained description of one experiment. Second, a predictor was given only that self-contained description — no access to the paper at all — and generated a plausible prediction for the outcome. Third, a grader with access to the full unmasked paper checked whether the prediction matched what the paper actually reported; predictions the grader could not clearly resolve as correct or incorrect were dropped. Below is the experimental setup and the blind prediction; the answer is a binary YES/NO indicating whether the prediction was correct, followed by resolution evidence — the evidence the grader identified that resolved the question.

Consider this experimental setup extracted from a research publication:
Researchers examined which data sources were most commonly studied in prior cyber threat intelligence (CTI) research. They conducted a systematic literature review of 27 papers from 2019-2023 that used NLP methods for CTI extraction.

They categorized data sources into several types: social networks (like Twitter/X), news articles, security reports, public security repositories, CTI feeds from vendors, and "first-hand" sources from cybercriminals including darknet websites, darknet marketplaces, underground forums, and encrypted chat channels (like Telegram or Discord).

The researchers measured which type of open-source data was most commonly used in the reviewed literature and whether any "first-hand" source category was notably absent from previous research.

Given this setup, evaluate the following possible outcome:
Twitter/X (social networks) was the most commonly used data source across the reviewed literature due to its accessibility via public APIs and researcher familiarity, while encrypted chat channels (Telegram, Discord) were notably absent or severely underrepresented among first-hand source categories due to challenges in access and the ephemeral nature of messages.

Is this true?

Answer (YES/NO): YES